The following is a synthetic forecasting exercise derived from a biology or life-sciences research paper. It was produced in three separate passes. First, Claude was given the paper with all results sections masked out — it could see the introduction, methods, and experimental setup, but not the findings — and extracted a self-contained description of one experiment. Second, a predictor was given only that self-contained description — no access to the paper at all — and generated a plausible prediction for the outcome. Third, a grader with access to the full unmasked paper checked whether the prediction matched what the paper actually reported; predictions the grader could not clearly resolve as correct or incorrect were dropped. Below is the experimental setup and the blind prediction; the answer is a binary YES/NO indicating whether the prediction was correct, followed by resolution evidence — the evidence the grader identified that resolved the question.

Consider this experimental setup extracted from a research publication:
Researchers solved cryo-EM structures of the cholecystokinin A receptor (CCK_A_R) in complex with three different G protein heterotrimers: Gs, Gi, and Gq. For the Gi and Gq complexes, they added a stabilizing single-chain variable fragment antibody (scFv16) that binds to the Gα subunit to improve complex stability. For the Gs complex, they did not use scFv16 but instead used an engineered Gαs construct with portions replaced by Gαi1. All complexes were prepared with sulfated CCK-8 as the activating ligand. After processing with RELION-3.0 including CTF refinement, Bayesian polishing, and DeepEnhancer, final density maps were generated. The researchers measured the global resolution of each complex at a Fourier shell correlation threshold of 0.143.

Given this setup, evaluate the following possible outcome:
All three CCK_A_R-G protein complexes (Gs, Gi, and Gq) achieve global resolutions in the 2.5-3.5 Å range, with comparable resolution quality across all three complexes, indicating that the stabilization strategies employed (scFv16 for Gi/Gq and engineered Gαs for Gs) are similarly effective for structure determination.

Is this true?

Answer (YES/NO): YES